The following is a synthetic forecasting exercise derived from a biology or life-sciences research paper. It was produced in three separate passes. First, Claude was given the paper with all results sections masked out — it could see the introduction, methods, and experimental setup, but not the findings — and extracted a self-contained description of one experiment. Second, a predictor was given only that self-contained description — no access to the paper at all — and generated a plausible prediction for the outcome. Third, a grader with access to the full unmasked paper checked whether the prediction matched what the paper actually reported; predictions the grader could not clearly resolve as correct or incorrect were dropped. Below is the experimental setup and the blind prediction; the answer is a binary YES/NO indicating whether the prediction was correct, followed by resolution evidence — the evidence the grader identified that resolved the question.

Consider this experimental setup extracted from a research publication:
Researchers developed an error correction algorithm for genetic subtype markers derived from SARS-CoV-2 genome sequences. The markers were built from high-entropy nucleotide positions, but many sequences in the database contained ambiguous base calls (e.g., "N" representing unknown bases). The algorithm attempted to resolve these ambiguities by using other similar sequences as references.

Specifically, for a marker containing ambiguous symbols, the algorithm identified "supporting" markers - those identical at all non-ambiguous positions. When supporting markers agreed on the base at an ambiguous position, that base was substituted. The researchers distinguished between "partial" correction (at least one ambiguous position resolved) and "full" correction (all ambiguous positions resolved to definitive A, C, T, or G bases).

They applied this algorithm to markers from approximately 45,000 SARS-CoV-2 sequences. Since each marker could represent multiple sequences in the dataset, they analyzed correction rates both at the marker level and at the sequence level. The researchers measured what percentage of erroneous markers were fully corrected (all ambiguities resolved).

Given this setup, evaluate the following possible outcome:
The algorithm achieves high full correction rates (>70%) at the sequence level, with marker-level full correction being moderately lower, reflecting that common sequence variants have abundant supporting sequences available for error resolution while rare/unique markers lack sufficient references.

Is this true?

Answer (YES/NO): NO